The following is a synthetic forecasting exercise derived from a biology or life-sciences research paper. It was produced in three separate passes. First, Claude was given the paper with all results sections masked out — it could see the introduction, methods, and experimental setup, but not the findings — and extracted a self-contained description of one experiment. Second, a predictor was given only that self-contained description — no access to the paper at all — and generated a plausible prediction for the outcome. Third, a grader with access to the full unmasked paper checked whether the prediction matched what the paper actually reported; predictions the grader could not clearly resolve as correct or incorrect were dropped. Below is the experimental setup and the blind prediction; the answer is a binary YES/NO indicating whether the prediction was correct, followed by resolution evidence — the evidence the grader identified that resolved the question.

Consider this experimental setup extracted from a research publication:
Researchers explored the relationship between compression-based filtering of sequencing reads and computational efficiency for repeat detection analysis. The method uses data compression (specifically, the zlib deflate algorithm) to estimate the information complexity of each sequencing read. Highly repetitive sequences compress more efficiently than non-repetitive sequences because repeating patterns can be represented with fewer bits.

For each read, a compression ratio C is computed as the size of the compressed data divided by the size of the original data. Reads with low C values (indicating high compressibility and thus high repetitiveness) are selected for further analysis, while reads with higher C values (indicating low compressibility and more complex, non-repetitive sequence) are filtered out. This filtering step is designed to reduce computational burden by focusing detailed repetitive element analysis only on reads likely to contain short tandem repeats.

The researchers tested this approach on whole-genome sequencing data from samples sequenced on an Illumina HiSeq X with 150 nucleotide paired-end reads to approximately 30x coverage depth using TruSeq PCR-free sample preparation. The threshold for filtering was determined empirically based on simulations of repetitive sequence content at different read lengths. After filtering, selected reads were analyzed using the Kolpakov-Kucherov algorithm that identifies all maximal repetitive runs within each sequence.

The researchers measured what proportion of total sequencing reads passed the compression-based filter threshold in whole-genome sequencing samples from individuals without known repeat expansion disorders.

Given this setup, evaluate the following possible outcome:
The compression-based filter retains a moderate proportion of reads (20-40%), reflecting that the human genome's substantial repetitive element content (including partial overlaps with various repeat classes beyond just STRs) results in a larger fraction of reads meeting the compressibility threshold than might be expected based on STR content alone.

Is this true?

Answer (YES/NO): NO